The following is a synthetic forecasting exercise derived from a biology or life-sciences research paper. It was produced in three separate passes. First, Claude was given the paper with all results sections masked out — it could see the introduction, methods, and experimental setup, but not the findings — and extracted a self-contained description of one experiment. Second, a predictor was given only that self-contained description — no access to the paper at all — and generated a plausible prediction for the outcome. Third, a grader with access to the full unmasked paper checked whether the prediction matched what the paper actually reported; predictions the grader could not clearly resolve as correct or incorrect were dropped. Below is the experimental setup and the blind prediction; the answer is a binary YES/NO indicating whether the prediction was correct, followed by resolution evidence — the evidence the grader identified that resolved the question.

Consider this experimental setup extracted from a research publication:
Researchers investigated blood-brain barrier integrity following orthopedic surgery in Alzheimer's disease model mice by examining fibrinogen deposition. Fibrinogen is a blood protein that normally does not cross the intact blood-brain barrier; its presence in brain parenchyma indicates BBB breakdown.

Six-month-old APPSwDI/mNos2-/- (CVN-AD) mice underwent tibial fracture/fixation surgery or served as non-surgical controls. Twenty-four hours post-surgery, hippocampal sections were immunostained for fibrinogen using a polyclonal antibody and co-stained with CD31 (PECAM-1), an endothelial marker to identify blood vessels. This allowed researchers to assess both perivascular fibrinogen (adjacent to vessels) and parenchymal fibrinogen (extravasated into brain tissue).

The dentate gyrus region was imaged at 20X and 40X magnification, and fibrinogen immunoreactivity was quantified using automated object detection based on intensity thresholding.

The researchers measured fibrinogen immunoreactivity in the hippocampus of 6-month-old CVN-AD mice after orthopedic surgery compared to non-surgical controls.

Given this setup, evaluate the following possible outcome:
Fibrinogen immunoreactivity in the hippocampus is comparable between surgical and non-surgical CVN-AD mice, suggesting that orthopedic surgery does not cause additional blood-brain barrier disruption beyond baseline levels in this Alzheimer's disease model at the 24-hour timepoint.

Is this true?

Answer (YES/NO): NO